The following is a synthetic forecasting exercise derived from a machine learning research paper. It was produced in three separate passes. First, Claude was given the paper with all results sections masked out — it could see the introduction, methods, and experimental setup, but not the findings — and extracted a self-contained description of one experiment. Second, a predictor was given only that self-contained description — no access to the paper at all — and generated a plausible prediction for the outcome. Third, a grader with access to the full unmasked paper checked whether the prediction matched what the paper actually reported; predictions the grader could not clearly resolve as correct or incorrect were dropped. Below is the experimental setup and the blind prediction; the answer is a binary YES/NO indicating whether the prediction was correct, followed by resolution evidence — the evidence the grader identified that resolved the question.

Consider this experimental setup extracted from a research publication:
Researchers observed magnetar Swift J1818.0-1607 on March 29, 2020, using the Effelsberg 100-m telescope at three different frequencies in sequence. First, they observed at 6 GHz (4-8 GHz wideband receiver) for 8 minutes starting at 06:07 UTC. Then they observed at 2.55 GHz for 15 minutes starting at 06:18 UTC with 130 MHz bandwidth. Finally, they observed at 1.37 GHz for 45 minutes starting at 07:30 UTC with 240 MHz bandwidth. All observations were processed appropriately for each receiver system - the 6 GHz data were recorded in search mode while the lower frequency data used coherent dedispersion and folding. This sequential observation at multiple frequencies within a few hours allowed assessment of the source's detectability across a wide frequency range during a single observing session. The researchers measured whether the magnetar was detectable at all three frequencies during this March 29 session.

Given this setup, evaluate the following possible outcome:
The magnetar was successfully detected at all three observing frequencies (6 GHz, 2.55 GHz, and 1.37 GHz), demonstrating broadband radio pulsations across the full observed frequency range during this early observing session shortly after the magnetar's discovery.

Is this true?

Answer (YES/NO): YES